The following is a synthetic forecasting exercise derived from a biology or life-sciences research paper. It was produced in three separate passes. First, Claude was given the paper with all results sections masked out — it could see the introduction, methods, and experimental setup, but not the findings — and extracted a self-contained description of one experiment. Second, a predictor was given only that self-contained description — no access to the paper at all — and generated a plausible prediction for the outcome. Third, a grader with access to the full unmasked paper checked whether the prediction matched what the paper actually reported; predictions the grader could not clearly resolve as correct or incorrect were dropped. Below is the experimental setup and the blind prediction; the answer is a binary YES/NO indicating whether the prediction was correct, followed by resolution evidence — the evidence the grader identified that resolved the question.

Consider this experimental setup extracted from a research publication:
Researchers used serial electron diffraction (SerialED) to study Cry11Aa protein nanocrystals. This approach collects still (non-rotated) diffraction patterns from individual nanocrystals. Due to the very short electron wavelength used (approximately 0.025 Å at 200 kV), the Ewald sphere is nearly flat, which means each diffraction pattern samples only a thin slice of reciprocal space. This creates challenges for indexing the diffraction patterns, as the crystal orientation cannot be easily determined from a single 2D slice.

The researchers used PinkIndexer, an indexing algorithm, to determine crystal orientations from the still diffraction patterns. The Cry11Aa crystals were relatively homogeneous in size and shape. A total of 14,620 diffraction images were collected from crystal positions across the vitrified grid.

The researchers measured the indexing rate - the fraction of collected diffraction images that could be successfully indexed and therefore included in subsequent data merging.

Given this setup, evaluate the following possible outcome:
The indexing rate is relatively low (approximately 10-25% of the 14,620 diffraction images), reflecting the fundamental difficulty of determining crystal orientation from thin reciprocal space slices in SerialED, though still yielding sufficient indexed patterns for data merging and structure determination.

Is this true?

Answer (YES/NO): NO